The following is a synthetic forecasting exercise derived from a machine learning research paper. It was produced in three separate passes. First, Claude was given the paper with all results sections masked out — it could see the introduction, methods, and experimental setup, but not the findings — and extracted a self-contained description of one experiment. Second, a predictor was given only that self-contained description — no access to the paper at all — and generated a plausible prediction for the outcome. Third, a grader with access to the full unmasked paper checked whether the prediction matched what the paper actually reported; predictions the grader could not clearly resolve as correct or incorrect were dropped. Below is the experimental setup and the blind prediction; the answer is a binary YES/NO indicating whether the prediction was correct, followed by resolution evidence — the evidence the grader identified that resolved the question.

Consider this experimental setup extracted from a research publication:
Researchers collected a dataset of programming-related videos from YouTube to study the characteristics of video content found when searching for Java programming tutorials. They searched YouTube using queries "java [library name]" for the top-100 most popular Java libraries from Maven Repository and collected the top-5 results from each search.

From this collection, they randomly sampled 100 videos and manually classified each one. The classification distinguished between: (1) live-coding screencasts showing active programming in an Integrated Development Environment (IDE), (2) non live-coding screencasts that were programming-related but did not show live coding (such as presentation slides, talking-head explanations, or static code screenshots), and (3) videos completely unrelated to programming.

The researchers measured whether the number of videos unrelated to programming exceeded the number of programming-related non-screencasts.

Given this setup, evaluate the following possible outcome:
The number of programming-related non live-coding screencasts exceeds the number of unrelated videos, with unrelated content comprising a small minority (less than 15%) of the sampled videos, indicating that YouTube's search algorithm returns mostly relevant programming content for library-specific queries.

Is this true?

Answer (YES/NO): NO